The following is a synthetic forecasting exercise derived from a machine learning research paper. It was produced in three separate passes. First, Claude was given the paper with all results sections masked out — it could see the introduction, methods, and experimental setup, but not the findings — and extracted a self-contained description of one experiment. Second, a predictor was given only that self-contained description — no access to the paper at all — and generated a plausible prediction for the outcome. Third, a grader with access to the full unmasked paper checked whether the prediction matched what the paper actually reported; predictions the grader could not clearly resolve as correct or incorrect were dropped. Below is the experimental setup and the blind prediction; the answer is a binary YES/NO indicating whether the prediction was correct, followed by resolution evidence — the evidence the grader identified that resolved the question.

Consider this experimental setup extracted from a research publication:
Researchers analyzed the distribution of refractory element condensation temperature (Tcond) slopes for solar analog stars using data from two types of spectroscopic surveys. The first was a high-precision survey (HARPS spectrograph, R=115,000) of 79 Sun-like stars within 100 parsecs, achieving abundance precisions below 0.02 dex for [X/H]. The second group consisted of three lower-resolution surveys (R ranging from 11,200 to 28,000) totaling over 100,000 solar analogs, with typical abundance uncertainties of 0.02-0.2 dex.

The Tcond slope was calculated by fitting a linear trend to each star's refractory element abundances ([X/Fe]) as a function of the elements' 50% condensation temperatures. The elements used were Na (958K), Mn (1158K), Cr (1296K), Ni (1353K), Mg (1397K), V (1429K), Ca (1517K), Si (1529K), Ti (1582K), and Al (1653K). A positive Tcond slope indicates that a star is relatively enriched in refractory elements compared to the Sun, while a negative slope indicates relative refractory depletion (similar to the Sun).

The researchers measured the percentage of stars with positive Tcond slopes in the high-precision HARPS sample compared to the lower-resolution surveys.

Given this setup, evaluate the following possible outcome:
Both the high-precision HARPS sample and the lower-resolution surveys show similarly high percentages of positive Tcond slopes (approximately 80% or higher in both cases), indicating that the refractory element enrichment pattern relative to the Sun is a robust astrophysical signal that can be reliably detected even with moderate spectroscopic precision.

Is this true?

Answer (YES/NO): NO